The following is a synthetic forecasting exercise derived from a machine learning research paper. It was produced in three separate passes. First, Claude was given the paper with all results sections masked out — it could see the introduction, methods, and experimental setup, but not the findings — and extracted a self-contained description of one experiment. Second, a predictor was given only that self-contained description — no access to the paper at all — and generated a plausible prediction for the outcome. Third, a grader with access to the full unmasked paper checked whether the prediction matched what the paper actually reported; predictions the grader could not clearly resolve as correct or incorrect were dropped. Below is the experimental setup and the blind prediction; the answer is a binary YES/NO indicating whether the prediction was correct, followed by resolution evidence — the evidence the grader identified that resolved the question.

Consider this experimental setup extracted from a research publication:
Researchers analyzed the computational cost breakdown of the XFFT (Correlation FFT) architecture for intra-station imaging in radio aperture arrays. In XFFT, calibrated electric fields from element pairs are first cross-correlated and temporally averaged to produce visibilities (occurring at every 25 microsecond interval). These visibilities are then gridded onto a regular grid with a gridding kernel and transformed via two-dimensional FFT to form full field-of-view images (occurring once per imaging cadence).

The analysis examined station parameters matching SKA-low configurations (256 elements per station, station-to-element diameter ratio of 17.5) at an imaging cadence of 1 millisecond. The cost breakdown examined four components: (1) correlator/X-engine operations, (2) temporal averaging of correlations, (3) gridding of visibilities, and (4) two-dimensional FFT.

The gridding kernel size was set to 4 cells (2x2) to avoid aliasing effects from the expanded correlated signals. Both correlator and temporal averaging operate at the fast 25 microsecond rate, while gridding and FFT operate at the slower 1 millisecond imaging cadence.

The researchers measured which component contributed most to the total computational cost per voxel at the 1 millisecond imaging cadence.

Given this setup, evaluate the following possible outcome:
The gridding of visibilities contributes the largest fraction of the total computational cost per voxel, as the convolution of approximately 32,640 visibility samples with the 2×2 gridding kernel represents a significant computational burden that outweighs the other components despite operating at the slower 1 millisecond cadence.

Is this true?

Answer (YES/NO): YES